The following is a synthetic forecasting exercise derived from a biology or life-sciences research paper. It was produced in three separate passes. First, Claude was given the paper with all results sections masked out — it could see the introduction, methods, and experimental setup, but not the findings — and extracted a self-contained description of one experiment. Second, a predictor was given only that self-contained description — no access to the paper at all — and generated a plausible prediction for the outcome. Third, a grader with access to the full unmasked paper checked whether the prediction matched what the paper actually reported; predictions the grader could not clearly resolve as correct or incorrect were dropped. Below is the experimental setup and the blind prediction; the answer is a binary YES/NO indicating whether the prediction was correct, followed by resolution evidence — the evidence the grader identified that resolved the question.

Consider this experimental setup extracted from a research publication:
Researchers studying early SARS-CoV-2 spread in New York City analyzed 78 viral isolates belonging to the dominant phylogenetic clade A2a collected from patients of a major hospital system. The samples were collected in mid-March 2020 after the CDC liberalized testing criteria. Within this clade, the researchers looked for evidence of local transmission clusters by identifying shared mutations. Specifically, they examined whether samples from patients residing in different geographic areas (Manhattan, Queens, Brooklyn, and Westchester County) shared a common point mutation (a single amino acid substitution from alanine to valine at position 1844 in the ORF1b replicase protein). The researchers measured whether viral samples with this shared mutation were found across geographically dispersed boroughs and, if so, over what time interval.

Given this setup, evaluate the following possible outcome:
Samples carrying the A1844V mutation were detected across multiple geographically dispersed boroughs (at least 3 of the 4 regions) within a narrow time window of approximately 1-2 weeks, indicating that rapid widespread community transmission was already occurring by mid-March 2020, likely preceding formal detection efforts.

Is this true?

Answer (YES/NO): YES